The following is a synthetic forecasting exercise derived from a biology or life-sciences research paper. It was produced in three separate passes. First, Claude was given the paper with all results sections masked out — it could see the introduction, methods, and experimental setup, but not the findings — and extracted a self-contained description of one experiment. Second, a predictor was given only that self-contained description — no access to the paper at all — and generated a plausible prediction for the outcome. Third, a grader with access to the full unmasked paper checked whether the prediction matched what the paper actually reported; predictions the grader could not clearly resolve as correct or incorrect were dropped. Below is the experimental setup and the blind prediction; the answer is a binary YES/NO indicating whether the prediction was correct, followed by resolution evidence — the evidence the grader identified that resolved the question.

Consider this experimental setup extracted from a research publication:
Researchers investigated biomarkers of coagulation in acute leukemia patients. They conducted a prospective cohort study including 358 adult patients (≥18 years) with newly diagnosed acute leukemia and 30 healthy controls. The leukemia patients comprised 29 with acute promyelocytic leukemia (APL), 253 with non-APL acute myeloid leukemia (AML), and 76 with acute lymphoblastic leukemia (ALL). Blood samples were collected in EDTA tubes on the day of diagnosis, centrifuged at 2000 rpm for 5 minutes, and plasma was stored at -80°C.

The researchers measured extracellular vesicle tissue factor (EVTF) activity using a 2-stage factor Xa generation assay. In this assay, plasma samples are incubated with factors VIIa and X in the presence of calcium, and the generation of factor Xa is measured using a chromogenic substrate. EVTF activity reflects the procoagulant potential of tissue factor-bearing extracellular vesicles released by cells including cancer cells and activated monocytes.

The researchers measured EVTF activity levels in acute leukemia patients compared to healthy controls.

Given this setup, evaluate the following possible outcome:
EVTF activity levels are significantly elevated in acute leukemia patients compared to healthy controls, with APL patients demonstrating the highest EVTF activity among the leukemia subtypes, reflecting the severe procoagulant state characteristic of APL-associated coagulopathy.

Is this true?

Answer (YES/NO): YES